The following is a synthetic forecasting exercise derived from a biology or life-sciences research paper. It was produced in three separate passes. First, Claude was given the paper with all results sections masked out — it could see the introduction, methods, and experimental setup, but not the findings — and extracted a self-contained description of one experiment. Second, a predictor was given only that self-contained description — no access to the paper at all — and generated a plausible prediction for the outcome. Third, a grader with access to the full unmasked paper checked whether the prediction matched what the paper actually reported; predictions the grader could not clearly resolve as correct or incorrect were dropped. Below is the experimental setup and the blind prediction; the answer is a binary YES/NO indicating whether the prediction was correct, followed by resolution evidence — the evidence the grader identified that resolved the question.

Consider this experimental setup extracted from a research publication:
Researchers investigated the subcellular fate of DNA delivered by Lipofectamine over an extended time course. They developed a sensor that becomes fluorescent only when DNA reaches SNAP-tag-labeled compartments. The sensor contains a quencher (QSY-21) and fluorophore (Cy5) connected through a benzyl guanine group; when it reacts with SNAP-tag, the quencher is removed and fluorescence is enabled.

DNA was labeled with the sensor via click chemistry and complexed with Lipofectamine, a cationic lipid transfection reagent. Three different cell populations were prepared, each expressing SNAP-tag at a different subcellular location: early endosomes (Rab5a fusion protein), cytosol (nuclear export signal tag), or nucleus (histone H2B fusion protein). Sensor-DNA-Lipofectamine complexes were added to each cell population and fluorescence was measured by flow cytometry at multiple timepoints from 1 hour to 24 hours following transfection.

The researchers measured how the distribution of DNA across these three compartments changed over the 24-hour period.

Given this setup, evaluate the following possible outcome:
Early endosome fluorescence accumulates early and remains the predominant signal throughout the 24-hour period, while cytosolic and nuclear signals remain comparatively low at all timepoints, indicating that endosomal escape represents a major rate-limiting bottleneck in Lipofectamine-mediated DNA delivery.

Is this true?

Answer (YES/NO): YES